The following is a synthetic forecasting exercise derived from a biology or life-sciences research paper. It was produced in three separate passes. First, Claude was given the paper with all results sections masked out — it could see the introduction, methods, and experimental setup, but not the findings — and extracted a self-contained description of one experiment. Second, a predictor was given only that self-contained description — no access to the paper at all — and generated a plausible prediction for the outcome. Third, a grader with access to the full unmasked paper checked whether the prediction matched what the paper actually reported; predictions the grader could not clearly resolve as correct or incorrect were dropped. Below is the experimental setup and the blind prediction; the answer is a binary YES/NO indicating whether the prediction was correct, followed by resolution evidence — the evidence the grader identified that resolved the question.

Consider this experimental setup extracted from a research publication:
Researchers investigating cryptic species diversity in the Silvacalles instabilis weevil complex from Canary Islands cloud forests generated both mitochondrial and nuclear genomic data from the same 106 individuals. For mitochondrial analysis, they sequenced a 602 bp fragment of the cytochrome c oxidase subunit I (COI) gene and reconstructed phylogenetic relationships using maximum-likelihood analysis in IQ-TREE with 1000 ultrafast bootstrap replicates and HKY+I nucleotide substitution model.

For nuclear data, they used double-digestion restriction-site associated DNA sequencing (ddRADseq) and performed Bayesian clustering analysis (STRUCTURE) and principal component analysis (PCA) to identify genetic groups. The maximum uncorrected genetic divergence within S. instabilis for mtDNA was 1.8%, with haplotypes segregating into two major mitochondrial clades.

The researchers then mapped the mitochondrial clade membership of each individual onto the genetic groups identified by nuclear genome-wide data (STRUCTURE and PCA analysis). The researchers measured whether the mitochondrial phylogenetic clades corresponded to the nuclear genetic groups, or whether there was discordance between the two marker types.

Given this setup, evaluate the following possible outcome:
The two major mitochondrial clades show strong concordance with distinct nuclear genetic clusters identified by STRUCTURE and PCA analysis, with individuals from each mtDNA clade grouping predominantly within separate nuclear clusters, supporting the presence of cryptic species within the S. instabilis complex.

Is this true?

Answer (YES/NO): NO